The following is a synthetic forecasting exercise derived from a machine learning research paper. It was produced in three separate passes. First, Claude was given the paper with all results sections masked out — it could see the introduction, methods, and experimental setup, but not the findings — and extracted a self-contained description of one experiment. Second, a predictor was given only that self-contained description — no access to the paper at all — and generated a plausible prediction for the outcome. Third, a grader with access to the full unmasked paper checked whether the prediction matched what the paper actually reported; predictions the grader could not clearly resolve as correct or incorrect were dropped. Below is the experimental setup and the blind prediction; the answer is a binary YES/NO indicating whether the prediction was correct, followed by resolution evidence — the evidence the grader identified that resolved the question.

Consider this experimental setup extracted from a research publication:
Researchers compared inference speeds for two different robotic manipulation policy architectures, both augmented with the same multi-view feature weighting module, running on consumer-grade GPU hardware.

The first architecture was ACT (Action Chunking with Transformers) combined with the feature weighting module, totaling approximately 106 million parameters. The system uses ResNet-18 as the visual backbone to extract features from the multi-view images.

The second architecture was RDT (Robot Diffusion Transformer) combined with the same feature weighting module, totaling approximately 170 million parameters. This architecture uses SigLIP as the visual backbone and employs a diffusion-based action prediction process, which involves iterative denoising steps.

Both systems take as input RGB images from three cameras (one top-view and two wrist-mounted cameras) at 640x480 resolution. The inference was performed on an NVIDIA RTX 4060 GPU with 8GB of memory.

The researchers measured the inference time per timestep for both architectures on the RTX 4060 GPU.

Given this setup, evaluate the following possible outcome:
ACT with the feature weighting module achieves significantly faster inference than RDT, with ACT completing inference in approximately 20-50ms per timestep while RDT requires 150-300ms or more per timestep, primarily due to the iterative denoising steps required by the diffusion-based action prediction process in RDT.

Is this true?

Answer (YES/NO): NO